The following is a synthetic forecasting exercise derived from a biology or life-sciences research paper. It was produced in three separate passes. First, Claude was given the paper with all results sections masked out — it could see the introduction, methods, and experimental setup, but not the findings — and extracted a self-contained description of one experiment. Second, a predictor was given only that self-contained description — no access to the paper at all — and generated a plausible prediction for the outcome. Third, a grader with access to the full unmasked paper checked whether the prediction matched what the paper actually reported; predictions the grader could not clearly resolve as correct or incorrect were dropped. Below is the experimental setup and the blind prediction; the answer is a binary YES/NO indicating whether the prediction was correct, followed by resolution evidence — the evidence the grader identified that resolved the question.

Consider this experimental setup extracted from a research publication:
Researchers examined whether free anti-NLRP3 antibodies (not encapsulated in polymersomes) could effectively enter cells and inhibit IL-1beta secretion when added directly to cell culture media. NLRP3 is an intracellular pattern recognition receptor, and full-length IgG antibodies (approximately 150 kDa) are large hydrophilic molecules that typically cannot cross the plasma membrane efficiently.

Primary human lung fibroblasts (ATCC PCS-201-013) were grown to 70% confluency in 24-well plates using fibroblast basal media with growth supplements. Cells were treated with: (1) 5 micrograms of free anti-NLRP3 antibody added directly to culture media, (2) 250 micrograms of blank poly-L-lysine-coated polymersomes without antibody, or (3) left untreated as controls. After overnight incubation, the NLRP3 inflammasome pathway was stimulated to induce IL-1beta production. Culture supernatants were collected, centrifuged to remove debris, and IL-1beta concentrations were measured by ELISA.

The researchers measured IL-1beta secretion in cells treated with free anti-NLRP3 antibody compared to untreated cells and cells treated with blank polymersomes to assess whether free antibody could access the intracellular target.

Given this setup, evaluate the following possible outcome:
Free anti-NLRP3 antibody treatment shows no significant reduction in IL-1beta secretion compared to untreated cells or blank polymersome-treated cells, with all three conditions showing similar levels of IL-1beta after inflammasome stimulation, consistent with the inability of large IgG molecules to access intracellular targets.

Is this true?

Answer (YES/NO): YES